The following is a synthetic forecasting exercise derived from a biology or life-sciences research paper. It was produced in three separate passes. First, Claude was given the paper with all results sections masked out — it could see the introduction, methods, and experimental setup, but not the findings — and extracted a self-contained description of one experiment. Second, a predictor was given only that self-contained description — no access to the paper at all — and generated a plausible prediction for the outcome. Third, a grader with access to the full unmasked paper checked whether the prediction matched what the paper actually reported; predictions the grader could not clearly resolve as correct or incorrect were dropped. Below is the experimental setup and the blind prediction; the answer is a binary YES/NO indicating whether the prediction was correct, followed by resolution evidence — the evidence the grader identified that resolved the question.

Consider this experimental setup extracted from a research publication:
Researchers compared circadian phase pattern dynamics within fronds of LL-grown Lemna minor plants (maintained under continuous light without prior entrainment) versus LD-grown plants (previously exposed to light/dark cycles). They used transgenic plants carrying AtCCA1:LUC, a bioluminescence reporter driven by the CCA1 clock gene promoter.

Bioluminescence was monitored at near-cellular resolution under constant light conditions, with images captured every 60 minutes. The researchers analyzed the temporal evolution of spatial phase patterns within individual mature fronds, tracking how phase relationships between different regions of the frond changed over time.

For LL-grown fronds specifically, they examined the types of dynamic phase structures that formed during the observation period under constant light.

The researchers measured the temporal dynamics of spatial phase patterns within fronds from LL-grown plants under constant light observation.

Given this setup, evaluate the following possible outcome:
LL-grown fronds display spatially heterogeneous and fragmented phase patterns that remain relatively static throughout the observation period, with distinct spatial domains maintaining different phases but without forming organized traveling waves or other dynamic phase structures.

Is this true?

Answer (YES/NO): NO